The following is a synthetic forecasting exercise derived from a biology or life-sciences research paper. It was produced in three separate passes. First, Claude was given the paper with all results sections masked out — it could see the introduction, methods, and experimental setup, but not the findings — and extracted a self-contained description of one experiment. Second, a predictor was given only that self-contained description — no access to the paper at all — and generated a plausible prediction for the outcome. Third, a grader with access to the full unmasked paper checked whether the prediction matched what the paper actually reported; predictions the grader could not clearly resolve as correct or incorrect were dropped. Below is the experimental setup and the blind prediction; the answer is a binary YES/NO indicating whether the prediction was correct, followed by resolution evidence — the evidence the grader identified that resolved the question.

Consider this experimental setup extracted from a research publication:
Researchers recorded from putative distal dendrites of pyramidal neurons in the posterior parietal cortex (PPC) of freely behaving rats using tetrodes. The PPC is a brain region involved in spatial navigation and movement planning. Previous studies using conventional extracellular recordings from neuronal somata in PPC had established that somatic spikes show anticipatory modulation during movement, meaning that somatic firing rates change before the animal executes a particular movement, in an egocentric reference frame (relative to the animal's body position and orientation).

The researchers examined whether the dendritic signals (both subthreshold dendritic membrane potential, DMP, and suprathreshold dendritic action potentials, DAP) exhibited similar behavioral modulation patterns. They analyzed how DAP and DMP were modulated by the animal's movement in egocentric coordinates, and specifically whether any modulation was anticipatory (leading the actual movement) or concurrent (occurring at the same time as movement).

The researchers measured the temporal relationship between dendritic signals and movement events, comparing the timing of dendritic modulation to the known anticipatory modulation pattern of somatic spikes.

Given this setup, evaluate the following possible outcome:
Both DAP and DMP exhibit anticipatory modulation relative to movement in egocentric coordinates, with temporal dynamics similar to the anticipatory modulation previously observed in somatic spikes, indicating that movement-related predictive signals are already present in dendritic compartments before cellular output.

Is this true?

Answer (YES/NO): NO